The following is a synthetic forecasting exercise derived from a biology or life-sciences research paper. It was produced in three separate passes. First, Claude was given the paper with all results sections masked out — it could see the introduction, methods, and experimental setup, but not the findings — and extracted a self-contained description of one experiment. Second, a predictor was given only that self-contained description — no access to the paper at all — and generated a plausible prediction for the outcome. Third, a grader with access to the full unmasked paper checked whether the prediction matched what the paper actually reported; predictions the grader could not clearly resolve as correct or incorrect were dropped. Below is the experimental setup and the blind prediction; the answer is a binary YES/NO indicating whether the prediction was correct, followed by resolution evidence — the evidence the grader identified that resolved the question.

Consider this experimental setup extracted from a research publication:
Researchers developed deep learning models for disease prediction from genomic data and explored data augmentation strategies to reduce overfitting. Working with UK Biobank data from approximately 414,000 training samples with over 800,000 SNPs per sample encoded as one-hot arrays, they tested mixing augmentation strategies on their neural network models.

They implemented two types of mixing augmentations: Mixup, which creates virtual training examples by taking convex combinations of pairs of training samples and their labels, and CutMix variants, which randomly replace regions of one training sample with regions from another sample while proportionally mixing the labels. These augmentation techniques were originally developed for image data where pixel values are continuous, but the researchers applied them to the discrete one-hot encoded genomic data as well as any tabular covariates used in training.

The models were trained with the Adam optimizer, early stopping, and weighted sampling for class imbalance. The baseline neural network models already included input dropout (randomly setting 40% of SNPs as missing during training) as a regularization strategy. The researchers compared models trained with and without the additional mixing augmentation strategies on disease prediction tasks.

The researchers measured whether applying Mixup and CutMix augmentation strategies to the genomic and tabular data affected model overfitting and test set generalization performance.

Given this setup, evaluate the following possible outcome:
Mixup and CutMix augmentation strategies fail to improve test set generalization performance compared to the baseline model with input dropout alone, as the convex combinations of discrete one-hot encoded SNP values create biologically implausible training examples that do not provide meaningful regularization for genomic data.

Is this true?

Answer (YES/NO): NO